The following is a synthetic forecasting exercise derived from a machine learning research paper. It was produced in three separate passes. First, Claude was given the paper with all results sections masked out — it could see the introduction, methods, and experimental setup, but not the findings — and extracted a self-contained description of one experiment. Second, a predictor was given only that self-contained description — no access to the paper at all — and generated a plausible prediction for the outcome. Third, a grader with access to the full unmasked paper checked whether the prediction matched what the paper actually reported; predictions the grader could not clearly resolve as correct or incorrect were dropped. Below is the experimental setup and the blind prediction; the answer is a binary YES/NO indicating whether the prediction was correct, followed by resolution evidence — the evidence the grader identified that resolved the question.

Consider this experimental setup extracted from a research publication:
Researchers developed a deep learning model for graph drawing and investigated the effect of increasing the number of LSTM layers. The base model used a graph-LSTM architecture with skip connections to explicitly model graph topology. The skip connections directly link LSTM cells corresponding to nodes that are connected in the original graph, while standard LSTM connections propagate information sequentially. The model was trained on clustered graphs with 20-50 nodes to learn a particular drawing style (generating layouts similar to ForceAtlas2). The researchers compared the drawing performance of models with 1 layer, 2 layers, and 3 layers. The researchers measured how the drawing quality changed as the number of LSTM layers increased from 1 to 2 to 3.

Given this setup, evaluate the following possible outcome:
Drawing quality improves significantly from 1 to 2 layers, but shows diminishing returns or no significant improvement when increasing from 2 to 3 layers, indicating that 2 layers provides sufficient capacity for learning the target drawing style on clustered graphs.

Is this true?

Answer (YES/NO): NO